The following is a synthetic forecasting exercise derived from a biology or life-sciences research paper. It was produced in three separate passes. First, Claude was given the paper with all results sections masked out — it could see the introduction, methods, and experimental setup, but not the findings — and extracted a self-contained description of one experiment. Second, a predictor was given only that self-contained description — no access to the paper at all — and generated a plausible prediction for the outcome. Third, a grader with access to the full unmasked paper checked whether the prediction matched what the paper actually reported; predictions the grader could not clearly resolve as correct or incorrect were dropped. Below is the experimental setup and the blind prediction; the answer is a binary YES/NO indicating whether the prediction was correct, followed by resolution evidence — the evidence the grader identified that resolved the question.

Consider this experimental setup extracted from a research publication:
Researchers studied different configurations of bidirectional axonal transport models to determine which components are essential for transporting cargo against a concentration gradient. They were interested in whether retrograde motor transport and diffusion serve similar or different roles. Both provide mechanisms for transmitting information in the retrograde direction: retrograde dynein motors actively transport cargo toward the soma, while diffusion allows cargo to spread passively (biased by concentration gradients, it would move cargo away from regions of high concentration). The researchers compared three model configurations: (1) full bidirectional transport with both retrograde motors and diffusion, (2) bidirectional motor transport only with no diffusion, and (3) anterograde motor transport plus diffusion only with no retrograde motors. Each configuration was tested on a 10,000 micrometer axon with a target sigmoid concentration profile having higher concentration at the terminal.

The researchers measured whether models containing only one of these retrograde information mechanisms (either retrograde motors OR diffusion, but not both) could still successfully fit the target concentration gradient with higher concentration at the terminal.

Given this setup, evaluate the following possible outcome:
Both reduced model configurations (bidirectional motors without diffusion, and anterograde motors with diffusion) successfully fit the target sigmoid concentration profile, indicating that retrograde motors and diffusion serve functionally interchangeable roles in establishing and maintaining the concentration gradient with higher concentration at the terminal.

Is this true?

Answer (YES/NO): YES